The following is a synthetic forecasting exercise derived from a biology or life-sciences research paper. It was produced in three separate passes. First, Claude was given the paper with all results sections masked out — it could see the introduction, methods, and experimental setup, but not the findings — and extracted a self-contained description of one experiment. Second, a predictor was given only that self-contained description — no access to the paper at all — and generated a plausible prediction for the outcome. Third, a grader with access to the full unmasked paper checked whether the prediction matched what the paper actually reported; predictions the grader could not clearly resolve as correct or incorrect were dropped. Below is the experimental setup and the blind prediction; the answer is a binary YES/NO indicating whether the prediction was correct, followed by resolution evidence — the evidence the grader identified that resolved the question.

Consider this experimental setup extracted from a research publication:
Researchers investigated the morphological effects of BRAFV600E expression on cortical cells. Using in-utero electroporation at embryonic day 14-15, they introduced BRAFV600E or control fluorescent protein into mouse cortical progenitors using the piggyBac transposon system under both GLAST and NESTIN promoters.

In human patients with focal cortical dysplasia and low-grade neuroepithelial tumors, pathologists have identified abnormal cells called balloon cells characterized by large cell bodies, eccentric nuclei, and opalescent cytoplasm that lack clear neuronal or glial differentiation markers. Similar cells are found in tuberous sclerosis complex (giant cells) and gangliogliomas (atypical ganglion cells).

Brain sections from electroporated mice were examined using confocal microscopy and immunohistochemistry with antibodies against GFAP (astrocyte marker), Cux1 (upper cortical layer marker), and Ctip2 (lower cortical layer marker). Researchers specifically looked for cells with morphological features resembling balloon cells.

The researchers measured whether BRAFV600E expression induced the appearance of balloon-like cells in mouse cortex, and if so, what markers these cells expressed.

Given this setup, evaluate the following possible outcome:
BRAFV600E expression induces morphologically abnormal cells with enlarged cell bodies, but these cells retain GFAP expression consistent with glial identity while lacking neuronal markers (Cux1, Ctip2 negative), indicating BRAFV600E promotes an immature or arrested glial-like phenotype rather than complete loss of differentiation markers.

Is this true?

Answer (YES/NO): NO